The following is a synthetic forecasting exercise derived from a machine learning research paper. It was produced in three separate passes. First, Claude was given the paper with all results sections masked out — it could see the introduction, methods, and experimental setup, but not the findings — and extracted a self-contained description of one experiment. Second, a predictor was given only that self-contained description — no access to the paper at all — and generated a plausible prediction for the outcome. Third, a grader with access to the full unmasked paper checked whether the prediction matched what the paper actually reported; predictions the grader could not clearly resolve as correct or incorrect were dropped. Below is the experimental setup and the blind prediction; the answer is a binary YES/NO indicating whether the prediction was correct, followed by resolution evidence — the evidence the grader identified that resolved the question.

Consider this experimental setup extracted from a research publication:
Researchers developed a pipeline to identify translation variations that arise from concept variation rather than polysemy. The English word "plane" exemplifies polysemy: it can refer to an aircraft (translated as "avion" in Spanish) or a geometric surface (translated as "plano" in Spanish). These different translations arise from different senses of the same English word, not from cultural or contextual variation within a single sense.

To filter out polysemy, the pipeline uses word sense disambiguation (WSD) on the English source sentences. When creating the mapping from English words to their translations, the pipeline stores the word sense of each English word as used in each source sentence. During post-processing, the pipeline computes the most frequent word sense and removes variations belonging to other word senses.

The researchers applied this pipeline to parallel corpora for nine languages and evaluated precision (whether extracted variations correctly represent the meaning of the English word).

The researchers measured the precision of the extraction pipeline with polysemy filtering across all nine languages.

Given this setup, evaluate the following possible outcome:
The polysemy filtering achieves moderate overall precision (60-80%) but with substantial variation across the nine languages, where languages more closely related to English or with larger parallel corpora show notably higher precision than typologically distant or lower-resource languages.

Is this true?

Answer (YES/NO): NO